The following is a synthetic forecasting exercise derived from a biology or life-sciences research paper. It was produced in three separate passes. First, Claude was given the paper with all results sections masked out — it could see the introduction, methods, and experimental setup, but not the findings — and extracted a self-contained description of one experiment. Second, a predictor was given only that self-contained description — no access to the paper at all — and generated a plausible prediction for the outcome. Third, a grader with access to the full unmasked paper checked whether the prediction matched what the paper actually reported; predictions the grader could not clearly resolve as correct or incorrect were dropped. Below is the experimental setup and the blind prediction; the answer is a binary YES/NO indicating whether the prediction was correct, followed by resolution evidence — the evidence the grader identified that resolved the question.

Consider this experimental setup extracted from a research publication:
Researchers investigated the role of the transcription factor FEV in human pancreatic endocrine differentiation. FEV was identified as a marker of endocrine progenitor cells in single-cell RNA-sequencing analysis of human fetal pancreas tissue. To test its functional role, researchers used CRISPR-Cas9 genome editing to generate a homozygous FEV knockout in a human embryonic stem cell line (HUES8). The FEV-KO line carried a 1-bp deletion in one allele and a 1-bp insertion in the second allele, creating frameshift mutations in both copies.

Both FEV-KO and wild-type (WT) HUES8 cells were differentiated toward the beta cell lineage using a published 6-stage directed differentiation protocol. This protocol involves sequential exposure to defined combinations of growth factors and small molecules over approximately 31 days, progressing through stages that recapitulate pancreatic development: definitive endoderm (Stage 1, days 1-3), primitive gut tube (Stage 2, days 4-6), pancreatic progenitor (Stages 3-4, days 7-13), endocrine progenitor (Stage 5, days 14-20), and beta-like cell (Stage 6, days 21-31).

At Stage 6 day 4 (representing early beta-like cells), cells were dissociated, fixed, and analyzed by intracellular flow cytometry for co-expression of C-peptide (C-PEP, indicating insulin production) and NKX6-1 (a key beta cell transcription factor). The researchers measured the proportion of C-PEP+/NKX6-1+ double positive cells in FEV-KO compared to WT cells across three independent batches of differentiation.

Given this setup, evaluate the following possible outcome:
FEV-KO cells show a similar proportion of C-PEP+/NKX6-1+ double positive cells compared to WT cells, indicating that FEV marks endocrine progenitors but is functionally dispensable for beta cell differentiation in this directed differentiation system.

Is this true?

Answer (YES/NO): NO